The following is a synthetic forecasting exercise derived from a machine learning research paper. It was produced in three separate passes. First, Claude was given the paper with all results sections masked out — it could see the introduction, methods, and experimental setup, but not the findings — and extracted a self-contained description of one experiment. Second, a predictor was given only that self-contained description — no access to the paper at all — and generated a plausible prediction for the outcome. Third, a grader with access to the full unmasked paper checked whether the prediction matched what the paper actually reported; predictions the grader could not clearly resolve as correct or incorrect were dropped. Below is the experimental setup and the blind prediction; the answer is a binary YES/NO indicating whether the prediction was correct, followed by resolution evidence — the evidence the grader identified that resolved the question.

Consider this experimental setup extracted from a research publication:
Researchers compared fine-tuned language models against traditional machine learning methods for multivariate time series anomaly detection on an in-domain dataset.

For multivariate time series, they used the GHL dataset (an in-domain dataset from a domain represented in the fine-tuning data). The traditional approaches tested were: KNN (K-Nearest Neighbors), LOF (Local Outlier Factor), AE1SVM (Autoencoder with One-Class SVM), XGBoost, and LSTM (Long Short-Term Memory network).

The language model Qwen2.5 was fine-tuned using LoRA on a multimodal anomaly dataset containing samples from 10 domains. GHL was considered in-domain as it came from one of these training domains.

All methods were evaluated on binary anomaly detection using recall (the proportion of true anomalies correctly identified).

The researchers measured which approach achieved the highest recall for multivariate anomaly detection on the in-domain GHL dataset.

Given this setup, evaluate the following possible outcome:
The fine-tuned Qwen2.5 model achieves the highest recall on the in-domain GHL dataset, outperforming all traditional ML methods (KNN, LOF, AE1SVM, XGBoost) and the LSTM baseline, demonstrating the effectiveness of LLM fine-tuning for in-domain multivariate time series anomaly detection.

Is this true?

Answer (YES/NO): NO